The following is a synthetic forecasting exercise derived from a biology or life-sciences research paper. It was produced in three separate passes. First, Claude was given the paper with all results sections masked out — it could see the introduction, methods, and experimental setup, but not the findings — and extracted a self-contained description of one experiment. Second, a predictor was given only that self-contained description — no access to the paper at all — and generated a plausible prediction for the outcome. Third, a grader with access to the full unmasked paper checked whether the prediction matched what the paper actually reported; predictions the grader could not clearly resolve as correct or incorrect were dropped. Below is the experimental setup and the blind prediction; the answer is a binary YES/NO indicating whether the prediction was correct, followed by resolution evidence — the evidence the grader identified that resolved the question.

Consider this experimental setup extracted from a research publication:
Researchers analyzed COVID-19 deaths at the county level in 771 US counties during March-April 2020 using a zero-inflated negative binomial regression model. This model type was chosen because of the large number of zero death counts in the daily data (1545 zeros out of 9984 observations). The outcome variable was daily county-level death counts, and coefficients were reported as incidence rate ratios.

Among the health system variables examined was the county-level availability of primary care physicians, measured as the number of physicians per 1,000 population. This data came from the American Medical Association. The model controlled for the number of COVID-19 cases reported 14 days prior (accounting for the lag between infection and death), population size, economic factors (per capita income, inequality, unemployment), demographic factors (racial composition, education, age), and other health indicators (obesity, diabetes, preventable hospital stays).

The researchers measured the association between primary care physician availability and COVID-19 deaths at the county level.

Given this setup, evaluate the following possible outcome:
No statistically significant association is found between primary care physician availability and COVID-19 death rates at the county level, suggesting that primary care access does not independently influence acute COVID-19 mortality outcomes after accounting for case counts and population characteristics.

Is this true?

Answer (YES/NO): NO